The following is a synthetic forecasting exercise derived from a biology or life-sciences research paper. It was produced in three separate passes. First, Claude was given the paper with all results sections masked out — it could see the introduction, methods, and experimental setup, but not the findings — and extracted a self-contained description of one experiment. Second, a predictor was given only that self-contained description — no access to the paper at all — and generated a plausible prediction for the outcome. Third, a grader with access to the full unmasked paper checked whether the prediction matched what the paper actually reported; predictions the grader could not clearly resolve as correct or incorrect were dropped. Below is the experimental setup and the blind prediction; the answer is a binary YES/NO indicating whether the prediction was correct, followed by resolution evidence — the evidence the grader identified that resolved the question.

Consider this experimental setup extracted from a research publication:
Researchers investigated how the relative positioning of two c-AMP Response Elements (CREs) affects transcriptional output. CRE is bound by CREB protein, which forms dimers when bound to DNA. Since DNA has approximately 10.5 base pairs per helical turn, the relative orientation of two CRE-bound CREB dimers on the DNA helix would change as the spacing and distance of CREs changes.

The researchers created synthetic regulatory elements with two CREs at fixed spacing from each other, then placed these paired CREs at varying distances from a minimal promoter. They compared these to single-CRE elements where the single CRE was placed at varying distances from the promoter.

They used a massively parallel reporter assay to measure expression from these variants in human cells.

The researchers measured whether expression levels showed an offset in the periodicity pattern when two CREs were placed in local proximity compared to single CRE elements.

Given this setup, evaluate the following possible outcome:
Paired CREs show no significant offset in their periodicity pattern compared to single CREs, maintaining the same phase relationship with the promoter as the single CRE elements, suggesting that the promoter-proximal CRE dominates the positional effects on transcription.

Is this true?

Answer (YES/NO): NO